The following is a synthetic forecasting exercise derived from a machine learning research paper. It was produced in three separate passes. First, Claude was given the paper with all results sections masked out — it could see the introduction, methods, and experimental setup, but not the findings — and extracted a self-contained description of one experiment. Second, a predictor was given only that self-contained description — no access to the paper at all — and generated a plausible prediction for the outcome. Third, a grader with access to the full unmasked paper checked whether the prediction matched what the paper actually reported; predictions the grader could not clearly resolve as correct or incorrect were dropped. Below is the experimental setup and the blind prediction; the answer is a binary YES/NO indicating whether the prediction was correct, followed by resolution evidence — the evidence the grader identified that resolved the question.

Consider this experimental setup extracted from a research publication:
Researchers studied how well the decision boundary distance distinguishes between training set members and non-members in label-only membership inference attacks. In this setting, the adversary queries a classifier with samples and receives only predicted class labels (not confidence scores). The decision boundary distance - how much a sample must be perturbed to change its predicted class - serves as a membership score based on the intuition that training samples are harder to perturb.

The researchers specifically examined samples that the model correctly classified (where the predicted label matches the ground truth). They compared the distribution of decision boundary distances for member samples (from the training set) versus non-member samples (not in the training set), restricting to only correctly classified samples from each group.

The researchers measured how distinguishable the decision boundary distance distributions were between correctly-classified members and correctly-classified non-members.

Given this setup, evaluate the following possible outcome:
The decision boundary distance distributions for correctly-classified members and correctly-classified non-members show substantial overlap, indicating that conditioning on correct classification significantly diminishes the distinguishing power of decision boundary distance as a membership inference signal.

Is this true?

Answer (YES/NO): YES